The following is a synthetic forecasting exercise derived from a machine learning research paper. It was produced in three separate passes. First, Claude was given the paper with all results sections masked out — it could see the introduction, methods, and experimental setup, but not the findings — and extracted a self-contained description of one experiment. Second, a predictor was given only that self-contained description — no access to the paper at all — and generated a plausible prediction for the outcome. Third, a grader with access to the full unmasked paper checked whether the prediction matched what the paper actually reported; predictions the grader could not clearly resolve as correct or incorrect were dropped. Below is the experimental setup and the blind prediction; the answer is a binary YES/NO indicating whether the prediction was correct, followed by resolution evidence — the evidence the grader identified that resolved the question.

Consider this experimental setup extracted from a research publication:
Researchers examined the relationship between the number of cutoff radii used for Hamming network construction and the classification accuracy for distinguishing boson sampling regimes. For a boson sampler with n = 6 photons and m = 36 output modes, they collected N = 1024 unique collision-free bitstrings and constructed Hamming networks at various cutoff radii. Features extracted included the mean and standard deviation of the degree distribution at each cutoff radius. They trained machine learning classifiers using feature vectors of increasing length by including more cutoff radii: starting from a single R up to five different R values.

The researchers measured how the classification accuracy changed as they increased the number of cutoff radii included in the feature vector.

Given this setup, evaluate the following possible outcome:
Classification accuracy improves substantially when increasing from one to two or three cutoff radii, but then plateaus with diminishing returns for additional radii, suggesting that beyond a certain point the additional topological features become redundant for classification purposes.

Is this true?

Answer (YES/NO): YES